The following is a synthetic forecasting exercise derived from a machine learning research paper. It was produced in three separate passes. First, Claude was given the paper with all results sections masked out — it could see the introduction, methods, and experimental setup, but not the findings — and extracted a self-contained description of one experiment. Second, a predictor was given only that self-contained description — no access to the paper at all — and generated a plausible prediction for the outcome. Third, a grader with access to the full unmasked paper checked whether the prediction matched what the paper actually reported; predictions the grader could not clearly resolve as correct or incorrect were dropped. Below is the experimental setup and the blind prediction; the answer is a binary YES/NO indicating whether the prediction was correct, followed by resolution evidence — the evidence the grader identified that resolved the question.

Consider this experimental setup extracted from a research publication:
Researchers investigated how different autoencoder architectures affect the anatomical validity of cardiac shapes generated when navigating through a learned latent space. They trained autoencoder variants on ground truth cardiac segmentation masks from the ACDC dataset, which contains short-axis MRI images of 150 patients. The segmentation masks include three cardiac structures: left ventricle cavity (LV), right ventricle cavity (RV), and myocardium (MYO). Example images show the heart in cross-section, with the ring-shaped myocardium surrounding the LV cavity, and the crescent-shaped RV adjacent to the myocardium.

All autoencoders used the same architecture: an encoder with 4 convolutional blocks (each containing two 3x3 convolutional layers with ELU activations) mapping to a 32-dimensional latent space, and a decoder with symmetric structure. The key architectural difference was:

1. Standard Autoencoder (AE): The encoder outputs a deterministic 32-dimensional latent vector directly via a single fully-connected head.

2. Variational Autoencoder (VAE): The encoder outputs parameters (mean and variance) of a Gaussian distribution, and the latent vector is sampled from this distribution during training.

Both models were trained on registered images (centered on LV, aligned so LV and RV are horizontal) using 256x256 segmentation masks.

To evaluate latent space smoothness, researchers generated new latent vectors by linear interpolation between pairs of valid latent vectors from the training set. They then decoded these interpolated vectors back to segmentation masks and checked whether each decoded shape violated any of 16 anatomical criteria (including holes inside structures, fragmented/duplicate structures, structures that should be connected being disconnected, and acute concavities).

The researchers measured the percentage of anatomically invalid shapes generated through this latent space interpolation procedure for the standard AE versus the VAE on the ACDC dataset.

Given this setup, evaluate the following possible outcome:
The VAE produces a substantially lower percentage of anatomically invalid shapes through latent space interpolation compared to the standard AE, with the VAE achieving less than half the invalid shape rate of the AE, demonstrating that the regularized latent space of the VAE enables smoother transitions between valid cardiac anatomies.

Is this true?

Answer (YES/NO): YES